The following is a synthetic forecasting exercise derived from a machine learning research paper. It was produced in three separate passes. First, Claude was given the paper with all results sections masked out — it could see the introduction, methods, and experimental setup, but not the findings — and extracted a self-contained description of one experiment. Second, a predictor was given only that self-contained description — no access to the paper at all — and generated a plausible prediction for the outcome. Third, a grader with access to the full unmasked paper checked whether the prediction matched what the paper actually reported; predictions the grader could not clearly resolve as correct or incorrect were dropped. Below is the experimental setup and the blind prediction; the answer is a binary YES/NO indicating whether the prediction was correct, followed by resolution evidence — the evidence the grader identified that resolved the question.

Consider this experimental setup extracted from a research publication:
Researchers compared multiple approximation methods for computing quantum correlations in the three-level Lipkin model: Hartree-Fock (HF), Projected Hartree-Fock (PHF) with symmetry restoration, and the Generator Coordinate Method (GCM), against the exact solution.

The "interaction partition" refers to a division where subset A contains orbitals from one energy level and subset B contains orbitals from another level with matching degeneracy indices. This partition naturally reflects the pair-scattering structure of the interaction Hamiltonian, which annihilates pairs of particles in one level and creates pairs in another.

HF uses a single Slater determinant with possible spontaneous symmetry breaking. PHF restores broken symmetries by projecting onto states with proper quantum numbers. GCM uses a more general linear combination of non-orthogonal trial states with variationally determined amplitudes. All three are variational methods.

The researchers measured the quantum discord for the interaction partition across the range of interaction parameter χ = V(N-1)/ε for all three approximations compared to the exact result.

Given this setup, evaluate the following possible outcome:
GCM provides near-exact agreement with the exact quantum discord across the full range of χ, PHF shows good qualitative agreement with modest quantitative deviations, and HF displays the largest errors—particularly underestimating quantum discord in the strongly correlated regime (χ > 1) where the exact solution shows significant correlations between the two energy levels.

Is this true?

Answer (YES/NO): NO